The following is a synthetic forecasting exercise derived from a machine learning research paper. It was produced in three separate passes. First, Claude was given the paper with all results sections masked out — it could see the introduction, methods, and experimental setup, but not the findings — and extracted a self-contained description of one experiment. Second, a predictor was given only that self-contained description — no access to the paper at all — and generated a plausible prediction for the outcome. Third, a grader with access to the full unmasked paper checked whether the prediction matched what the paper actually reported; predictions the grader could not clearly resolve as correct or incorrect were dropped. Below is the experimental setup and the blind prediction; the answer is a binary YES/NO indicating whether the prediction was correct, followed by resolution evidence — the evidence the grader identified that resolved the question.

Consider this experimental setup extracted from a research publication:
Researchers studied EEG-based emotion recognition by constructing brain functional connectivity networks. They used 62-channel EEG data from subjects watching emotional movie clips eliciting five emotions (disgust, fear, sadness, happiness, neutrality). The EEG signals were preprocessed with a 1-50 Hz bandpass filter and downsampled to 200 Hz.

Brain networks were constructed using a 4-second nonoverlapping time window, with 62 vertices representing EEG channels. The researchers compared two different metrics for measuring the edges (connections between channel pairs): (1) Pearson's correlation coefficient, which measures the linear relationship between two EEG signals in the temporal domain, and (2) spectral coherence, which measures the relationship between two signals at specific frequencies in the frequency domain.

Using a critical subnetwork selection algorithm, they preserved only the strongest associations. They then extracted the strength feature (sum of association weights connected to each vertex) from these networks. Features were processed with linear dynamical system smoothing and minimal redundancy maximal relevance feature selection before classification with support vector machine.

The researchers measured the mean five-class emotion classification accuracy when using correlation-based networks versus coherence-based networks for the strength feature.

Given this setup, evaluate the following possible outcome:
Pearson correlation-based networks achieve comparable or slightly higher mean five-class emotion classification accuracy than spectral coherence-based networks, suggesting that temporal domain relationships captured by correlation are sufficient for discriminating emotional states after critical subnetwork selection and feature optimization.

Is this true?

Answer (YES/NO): YES